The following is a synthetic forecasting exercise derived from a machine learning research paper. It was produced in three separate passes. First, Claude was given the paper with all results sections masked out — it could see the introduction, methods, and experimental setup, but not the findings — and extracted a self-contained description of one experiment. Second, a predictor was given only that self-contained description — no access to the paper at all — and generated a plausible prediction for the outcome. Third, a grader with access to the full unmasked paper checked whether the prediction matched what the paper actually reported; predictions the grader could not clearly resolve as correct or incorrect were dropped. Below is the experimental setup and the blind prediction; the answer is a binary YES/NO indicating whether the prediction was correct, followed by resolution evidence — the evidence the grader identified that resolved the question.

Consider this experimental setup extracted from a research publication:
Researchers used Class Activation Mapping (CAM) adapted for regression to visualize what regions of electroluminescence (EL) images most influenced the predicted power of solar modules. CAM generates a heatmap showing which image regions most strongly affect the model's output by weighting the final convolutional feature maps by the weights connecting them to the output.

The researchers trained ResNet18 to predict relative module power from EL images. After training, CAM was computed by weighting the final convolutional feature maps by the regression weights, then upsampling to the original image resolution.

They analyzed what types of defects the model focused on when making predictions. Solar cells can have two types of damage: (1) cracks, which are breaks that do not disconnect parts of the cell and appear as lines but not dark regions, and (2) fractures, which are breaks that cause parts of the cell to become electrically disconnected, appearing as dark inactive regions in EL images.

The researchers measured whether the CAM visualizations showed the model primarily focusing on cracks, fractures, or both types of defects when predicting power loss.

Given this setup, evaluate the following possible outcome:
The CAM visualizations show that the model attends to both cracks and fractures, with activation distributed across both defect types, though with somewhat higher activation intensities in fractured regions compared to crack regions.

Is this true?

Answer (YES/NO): NO